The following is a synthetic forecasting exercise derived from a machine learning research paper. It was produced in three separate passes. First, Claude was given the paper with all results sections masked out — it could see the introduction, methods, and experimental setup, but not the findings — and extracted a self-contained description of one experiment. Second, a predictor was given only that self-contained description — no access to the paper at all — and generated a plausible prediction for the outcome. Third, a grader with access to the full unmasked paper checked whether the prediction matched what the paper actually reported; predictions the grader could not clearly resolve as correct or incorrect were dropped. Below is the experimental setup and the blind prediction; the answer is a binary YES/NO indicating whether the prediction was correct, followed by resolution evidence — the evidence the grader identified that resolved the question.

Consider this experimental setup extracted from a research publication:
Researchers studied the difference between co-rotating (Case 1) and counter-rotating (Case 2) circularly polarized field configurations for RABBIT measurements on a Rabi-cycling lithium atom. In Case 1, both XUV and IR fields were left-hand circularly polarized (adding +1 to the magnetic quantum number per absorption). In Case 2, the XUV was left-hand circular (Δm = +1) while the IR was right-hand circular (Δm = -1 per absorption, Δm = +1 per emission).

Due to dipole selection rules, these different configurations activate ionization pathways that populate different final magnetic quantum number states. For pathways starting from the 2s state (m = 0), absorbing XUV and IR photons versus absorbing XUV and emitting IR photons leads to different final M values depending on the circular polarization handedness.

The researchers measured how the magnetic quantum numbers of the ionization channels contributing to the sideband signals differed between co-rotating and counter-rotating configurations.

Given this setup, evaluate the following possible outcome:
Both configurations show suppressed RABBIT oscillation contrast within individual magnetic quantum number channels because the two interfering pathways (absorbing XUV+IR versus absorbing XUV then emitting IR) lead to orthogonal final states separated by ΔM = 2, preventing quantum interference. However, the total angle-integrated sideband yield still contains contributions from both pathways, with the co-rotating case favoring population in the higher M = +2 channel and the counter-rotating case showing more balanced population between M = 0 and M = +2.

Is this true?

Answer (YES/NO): NO